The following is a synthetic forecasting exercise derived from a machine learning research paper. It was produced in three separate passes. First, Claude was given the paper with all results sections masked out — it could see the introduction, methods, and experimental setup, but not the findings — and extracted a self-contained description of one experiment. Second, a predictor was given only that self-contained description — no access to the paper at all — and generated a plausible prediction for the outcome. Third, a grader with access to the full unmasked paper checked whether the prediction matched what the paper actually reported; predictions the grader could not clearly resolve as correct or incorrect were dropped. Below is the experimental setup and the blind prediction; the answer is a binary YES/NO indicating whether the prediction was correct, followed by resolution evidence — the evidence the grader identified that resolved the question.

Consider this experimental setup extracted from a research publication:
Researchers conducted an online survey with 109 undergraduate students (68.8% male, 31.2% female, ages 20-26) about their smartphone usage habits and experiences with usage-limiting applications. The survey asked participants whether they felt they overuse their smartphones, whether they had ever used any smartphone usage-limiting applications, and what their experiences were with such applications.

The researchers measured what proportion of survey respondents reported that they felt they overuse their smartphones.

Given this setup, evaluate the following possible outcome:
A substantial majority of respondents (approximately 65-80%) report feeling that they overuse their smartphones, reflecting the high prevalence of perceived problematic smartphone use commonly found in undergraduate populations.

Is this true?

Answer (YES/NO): YES